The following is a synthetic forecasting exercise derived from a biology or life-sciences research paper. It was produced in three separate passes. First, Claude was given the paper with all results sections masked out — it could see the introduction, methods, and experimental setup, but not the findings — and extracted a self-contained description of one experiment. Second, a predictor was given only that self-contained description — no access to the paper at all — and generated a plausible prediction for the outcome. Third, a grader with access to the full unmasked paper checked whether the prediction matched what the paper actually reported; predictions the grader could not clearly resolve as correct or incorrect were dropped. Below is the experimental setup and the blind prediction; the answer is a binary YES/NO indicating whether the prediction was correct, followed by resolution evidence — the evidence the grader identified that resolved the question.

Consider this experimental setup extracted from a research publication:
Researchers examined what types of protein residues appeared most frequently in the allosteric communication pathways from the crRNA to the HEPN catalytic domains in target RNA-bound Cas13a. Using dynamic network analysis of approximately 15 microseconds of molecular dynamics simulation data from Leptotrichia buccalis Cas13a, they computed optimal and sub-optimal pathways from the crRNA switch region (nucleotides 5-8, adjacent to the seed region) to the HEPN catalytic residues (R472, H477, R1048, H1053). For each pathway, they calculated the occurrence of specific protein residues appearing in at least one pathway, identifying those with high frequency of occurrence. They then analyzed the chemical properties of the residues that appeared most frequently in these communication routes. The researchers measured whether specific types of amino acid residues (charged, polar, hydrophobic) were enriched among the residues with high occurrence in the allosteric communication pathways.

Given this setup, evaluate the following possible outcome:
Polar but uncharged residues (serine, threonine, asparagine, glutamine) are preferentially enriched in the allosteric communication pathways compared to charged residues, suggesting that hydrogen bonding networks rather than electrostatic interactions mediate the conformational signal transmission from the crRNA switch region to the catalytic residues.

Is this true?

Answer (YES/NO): NO